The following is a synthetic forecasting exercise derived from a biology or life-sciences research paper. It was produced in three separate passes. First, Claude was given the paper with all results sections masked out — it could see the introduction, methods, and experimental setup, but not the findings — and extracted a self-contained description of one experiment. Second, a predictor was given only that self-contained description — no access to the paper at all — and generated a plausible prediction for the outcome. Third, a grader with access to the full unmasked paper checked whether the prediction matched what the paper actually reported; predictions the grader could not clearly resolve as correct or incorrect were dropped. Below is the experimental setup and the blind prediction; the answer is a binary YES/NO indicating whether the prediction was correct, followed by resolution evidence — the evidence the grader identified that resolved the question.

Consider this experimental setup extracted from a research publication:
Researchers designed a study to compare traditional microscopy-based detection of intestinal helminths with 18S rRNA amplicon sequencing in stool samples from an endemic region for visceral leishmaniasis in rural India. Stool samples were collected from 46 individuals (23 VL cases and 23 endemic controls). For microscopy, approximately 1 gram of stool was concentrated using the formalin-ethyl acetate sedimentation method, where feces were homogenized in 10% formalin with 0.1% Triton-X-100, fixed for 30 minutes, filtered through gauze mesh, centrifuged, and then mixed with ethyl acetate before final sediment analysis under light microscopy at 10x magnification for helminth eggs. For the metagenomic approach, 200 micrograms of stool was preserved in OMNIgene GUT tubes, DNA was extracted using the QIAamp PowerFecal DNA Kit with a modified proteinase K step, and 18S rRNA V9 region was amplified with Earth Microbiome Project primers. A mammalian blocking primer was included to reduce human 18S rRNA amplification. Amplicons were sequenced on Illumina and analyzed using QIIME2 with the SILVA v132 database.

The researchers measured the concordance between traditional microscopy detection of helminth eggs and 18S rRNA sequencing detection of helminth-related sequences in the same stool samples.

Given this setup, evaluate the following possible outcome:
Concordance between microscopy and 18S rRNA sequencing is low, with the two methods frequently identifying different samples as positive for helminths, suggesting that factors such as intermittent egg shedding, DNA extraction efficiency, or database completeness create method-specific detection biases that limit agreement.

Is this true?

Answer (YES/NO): NO